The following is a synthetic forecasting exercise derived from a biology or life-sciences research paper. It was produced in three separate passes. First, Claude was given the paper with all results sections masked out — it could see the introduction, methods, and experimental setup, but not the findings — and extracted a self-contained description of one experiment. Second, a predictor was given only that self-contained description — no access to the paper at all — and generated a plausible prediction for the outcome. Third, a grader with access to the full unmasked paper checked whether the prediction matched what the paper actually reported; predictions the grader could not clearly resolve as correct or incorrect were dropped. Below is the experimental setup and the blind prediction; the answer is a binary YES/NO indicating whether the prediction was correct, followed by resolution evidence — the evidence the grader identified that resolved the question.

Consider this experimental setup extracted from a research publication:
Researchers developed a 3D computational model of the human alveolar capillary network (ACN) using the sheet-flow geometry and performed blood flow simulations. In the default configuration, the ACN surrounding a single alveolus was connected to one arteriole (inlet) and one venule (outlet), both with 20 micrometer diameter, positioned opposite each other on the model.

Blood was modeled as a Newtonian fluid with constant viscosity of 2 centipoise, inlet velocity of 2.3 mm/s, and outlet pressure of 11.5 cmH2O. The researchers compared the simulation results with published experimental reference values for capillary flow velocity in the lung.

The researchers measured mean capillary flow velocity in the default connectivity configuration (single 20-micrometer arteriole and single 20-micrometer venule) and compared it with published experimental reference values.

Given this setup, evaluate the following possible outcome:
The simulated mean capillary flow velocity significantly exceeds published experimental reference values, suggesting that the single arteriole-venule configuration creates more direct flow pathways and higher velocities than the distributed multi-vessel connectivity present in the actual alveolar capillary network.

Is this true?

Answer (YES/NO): NO